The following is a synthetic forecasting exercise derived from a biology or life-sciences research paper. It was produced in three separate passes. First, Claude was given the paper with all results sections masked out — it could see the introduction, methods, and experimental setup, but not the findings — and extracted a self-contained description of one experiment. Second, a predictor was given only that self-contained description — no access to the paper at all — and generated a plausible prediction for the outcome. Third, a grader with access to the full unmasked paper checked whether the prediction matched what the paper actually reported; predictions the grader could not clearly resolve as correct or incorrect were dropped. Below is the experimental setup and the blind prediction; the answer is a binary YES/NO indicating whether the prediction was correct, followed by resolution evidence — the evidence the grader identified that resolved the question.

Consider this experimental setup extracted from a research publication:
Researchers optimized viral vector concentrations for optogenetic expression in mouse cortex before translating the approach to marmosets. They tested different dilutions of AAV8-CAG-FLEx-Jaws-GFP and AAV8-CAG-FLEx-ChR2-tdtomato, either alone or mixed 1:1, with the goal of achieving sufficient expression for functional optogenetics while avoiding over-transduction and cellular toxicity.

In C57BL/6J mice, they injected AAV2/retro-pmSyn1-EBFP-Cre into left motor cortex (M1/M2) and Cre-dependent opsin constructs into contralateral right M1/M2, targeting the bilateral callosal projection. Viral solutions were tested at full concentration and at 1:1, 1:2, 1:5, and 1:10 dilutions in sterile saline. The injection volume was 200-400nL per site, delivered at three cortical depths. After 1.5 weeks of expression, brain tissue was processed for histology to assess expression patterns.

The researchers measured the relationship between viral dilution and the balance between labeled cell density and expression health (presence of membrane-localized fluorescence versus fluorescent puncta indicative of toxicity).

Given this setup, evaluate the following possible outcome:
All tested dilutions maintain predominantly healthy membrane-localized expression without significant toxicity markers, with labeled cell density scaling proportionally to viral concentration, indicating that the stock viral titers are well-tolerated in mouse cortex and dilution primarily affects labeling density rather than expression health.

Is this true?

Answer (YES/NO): NO